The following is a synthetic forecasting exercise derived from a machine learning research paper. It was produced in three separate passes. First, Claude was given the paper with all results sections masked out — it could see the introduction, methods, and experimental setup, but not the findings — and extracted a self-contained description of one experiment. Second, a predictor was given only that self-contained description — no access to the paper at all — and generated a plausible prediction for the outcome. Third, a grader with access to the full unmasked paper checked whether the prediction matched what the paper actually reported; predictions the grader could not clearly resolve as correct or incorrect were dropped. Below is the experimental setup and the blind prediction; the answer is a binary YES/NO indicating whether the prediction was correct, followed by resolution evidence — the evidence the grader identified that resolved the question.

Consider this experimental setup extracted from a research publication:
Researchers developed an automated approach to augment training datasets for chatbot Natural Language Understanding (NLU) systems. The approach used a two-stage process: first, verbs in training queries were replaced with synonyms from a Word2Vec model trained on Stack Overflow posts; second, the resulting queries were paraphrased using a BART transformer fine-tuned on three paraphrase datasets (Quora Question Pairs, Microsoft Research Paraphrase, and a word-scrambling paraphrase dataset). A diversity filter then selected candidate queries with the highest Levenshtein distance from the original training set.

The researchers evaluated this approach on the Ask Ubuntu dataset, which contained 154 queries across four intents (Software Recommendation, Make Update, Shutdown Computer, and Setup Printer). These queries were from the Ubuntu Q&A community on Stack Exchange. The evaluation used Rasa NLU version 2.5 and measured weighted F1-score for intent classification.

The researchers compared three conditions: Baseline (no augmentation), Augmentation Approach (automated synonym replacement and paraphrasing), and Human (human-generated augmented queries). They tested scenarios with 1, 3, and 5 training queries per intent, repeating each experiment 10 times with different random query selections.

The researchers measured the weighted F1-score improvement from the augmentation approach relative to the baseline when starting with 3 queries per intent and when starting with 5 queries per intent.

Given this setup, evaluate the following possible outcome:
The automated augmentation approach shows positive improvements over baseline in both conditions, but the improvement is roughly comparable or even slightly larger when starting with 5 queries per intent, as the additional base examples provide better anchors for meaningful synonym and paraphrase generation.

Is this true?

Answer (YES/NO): NO